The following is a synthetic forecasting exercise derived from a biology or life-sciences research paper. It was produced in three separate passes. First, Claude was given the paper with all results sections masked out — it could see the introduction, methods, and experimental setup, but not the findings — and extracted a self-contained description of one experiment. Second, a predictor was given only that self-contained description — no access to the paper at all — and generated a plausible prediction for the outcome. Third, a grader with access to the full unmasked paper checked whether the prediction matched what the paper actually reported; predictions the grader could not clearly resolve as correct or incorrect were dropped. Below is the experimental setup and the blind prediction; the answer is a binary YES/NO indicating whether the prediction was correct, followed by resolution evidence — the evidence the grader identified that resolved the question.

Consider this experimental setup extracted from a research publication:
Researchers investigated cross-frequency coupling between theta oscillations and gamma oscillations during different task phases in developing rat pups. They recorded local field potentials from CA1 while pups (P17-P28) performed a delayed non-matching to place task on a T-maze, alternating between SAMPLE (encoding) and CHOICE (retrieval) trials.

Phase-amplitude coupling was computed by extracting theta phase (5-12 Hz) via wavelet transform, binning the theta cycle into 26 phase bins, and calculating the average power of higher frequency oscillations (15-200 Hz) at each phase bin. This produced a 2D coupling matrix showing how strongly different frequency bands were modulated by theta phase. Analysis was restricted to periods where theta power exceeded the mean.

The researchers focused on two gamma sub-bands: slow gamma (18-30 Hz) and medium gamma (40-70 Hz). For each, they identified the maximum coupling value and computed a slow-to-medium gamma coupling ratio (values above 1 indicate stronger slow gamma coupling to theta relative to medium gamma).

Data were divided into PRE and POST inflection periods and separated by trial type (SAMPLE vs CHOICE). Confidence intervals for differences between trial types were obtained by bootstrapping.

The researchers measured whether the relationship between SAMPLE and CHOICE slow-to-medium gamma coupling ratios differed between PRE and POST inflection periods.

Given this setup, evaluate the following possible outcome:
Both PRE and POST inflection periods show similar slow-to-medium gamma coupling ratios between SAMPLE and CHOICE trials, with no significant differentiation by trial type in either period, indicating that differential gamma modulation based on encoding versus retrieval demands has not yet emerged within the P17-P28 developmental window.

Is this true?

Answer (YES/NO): NO